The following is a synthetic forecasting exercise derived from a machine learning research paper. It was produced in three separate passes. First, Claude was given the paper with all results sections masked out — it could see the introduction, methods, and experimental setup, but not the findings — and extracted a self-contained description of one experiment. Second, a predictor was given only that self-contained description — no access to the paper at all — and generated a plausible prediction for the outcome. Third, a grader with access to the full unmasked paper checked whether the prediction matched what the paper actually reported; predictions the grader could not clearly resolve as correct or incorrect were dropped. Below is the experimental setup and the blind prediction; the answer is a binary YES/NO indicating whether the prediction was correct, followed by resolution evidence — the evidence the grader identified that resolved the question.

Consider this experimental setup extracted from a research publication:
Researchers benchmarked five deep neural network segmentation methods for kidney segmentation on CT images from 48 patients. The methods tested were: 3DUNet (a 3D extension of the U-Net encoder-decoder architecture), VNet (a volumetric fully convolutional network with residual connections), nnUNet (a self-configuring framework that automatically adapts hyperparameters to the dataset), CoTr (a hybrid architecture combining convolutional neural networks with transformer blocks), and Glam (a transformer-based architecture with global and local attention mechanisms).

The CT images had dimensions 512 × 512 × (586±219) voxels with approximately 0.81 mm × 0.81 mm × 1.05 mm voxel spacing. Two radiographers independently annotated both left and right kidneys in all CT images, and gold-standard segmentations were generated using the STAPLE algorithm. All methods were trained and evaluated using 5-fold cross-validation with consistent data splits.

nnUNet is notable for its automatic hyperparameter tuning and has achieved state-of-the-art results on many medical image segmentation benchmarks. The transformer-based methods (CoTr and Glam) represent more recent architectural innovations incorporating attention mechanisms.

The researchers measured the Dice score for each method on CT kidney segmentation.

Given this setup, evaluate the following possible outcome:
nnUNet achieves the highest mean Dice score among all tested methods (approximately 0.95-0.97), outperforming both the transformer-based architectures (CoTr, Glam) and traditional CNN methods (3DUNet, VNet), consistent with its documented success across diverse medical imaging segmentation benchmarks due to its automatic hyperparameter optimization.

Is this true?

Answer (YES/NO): NO